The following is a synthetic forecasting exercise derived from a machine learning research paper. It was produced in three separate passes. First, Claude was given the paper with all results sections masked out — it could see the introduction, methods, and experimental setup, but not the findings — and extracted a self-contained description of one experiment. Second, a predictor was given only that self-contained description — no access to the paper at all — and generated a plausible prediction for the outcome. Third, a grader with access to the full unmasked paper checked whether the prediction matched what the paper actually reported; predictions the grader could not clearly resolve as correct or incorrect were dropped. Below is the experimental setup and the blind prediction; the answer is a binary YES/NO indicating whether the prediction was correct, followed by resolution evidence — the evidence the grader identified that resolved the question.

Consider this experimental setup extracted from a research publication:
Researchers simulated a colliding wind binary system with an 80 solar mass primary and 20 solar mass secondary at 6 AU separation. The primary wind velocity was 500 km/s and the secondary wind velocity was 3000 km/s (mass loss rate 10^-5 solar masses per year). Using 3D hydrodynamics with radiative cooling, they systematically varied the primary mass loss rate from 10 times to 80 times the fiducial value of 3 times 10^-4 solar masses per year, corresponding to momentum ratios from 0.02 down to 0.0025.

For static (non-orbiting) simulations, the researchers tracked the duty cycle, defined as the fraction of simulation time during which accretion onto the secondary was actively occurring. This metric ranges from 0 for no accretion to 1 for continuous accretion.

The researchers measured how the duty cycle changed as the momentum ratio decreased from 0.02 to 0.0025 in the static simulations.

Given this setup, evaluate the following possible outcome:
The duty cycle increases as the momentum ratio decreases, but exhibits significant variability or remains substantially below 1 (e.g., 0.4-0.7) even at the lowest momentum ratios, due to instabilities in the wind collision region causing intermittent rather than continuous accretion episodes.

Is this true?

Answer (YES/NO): NO